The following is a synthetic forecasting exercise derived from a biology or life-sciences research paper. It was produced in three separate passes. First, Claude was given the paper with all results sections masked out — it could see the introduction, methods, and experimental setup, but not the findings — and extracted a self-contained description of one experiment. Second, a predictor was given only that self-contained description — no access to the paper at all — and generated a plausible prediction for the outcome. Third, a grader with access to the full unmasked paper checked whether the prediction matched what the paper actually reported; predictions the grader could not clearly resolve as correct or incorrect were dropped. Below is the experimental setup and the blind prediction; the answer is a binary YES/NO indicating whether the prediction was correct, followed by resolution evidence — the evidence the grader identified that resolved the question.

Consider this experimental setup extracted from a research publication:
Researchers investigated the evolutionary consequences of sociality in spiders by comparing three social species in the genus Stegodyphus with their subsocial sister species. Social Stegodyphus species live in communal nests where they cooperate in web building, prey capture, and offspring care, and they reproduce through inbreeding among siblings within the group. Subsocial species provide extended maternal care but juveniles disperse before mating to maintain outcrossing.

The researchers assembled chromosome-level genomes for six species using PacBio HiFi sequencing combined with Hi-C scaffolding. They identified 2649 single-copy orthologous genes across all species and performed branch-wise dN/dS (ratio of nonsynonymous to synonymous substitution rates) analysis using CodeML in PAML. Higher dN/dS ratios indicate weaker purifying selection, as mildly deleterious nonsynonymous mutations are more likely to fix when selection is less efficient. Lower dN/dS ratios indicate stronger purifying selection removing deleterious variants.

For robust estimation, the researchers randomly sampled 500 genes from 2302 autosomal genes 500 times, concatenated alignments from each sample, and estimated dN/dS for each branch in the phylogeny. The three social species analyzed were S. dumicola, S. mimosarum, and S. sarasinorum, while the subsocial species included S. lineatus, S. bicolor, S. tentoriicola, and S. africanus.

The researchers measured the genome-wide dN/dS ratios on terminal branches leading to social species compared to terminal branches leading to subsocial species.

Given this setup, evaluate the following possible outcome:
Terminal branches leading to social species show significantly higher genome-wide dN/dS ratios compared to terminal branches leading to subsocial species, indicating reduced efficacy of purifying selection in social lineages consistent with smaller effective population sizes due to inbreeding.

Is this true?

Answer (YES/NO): YES